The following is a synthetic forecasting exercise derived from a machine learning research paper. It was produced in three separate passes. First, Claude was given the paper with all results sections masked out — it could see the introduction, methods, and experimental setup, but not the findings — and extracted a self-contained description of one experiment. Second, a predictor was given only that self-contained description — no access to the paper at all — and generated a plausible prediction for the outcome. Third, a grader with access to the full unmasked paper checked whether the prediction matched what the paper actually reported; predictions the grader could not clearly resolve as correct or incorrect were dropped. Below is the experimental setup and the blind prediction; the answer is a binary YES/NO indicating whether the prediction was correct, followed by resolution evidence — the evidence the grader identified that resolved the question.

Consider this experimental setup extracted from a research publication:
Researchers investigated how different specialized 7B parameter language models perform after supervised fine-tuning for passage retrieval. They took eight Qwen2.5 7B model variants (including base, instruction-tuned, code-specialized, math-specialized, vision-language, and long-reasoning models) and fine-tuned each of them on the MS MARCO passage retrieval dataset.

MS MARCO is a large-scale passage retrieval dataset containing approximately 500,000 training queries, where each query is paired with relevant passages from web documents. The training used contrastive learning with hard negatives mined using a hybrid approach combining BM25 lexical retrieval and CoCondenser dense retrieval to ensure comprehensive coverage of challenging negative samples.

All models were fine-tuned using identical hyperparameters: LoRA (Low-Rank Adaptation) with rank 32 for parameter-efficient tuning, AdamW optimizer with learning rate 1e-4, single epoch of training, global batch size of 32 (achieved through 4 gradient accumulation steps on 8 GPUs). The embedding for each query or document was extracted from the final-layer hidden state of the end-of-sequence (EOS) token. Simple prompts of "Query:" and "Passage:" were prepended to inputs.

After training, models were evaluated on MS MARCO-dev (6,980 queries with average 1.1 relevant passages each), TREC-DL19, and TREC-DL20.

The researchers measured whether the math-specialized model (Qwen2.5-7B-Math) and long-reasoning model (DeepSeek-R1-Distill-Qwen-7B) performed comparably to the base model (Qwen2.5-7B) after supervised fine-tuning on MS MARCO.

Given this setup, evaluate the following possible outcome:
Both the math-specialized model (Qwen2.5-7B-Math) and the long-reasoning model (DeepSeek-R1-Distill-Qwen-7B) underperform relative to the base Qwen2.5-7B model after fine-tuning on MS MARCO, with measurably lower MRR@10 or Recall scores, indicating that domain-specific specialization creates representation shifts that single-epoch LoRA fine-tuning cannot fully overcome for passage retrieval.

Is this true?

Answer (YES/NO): YES